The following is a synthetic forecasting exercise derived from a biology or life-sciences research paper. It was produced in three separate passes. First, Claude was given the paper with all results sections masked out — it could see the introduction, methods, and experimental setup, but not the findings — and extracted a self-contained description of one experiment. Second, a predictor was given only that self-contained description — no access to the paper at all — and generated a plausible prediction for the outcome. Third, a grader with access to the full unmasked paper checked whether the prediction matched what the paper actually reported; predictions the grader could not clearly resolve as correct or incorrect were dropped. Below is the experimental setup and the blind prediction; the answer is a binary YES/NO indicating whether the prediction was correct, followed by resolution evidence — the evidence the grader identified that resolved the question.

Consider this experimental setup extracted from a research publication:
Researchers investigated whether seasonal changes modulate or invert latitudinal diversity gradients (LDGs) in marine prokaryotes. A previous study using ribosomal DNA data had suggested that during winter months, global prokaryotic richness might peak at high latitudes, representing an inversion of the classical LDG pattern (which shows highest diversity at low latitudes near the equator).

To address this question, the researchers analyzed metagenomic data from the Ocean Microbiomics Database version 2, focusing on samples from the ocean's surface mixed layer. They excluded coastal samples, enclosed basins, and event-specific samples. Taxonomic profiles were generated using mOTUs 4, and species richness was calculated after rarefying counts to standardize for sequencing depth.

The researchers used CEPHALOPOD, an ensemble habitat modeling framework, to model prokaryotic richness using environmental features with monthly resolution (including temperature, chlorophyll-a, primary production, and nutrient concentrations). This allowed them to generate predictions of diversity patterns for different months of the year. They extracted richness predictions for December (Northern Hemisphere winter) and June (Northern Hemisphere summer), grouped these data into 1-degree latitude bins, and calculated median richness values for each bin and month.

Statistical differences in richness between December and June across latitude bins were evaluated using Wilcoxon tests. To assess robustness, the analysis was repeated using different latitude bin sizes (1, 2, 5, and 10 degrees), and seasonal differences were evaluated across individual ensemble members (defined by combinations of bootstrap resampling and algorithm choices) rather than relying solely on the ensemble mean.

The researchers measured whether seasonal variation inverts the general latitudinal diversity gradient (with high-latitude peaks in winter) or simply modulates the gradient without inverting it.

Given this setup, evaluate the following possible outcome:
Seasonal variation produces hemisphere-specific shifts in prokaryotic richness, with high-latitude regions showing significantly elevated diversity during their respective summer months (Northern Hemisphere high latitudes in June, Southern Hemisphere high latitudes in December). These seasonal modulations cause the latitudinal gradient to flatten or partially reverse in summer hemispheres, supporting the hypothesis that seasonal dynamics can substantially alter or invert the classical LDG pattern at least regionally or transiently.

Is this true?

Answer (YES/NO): NO